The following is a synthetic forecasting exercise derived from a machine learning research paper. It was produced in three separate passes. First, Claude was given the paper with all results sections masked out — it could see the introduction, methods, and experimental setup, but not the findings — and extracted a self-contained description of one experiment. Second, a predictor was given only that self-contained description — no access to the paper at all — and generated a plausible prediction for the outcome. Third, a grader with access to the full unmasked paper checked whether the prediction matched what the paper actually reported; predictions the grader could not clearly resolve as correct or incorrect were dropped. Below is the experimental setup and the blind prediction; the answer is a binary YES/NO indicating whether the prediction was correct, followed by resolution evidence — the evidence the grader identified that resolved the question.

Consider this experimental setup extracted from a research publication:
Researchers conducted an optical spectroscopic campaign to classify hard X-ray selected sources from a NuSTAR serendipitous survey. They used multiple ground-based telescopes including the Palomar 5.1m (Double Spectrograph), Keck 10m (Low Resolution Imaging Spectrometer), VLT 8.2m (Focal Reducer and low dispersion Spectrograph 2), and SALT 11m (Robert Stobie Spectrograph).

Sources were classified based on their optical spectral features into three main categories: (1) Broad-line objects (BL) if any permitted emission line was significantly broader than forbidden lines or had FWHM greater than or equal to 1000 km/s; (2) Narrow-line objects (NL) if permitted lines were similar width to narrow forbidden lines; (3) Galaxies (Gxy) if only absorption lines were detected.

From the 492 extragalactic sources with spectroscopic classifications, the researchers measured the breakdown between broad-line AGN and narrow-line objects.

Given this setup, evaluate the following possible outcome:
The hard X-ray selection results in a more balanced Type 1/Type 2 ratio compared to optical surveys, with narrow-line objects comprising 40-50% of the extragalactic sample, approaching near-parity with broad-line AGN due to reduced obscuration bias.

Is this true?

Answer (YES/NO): NO